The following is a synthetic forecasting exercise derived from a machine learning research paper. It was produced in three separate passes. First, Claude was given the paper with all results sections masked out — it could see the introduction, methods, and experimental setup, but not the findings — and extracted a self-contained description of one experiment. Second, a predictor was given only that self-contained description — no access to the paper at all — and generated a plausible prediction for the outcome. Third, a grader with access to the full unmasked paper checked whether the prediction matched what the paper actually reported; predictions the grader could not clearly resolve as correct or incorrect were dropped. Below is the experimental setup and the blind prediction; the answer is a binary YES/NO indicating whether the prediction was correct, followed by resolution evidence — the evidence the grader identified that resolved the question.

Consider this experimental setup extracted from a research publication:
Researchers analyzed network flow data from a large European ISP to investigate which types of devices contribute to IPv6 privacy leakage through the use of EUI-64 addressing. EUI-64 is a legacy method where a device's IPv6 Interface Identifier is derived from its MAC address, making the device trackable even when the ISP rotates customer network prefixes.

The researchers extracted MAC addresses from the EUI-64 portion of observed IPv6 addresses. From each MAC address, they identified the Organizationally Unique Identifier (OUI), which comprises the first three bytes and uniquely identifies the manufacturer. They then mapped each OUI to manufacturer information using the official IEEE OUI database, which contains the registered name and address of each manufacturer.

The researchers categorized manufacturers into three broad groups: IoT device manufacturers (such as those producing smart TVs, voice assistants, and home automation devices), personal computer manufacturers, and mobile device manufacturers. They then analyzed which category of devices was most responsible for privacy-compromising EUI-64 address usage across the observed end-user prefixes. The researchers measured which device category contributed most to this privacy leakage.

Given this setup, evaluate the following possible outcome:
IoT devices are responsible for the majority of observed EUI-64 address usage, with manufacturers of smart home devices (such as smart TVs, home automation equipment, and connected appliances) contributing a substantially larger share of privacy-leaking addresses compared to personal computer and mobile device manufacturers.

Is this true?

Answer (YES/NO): YES